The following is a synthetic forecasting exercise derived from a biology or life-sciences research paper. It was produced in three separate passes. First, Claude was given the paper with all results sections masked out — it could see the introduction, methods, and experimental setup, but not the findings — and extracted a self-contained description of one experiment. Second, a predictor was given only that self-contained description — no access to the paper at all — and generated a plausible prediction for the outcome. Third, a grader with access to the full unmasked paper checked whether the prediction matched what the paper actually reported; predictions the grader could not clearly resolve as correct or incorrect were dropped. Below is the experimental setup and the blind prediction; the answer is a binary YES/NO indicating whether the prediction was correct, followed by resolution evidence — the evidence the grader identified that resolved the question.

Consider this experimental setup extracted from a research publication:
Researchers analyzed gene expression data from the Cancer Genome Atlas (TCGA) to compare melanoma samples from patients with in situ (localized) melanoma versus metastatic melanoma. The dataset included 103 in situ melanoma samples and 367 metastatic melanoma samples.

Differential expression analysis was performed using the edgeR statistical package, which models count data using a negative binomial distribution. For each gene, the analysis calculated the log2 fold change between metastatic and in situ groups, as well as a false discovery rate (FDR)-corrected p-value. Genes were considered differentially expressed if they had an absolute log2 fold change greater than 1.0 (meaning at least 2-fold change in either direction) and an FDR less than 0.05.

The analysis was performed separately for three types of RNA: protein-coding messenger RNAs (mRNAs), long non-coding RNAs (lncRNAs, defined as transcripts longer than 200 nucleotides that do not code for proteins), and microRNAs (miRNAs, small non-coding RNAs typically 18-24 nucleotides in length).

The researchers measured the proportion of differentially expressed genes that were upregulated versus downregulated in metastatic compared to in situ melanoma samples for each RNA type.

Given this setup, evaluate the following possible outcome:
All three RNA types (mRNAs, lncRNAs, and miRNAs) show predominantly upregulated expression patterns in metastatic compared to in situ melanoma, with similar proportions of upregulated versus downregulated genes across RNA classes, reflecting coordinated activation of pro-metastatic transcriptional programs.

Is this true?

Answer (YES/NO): YES